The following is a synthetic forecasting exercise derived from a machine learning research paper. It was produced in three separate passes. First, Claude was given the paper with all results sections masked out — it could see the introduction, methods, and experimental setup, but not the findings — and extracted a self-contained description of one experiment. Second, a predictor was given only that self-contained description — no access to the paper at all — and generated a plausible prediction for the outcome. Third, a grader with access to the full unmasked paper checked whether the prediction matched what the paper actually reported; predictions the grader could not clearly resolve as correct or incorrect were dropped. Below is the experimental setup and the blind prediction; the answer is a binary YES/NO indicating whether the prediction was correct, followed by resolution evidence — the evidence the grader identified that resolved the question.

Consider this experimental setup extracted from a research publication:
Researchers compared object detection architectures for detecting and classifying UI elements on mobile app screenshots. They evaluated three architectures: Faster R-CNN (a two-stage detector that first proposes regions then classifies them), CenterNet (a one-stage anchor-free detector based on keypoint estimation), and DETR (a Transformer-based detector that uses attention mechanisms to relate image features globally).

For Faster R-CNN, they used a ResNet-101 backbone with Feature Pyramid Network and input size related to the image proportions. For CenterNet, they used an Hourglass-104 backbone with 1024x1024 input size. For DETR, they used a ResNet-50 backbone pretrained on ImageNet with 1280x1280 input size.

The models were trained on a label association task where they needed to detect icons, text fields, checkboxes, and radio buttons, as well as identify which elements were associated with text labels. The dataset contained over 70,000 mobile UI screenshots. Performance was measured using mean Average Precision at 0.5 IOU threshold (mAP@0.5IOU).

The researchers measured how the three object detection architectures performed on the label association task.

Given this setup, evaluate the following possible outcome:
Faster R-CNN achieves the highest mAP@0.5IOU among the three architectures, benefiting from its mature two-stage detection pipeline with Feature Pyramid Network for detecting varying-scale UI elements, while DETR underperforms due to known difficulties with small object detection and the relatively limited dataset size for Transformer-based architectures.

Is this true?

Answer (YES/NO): NO